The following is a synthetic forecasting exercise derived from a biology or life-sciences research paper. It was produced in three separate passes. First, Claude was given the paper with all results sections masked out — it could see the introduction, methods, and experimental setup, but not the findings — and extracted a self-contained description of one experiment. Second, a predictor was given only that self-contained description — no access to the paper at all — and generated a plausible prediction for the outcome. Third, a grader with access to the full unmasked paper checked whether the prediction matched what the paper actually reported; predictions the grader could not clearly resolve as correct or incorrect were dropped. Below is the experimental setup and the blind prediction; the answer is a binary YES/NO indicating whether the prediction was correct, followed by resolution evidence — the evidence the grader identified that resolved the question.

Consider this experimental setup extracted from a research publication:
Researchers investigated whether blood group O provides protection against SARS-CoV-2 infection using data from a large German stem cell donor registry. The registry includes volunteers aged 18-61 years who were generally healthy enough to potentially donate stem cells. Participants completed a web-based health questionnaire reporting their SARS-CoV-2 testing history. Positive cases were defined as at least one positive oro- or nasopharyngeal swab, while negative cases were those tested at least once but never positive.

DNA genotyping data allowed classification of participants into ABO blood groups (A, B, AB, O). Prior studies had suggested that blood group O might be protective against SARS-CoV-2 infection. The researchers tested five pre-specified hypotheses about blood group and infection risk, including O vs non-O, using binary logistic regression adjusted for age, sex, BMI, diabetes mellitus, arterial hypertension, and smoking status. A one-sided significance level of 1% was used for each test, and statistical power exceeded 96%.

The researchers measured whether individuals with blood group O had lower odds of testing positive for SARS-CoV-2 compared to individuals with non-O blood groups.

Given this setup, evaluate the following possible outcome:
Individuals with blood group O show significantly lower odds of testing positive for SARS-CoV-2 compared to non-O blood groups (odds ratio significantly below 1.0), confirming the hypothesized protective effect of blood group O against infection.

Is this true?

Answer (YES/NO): YES